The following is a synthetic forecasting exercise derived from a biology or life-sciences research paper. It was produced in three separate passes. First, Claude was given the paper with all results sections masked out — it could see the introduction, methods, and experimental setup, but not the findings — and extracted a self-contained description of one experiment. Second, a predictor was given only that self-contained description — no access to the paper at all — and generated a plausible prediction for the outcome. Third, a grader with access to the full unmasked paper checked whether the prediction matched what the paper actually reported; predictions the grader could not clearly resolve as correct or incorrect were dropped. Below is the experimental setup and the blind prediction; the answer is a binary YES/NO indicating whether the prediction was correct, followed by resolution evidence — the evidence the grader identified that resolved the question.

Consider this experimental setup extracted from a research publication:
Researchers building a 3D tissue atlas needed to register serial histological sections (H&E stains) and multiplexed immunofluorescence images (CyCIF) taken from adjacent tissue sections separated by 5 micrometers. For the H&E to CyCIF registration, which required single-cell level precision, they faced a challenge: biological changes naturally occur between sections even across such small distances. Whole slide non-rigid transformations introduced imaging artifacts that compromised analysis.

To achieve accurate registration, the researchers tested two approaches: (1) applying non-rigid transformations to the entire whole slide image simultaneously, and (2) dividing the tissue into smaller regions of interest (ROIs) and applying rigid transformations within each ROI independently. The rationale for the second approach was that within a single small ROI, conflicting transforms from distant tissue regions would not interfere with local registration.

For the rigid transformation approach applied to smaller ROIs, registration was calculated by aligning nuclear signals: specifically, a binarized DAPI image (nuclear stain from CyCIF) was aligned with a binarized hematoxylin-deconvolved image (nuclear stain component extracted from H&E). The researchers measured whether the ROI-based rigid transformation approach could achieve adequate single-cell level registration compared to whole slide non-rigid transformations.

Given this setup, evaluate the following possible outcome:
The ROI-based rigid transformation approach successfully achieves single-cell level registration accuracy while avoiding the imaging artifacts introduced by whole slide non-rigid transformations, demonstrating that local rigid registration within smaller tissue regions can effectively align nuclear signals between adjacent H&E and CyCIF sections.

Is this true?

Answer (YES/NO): YES